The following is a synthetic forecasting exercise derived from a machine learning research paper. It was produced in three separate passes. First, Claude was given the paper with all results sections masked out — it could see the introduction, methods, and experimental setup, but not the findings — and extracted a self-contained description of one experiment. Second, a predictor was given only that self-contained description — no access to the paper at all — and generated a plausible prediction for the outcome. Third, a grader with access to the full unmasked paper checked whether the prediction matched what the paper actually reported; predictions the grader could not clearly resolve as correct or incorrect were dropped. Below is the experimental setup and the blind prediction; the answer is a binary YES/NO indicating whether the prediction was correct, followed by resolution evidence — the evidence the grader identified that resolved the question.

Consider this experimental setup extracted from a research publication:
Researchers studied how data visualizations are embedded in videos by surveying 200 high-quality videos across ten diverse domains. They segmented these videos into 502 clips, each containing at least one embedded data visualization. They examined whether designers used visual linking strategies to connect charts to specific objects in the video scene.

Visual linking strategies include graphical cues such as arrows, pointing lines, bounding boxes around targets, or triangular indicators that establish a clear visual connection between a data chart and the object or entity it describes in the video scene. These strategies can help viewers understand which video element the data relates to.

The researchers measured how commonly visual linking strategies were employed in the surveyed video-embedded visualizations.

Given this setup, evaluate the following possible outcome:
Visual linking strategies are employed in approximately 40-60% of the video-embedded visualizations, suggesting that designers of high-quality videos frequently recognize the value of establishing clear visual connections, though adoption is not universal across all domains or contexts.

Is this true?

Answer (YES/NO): NO